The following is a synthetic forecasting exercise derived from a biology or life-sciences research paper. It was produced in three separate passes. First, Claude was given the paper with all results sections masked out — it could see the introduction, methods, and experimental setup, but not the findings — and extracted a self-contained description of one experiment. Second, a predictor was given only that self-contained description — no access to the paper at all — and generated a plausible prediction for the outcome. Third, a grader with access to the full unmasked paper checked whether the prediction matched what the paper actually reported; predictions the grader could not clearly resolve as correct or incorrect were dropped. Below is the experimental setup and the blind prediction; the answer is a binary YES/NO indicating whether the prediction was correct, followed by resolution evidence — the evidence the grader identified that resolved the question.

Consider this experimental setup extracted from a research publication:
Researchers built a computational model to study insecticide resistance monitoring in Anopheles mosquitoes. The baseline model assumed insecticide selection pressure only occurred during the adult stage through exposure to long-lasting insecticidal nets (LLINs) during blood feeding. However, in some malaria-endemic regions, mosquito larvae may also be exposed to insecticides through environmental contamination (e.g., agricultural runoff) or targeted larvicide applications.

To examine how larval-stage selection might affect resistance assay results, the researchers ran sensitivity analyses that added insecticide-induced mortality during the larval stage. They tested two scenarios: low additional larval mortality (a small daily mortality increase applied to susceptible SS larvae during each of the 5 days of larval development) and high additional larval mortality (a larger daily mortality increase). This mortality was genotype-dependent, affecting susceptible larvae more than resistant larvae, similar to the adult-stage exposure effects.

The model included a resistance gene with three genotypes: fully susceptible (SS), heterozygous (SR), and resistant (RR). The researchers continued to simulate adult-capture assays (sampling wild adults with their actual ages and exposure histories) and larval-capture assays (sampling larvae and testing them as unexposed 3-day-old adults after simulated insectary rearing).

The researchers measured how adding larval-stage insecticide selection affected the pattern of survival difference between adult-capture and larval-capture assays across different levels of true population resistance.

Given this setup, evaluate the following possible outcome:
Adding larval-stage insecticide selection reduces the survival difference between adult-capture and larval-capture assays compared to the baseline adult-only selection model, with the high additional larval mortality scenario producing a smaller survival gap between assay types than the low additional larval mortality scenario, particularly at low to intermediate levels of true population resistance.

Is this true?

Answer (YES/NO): NO